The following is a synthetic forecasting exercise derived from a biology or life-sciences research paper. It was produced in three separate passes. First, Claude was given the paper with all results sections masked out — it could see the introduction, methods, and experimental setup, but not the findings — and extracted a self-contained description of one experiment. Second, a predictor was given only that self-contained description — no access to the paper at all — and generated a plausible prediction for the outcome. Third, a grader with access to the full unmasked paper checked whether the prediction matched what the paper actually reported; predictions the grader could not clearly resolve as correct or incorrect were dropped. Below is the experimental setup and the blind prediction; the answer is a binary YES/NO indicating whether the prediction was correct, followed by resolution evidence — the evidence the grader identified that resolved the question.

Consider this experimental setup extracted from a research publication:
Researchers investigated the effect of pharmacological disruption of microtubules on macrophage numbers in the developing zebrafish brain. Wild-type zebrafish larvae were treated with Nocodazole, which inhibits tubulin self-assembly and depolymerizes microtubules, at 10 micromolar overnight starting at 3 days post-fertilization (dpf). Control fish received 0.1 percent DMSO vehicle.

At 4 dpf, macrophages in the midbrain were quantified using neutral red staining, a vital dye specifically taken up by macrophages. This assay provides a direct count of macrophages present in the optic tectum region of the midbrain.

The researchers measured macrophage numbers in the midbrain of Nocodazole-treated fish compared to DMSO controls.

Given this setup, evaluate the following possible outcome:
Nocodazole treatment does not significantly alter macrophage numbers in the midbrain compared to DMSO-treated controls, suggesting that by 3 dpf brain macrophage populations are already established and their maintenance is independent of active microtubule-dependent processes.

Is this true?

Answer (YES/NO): NO